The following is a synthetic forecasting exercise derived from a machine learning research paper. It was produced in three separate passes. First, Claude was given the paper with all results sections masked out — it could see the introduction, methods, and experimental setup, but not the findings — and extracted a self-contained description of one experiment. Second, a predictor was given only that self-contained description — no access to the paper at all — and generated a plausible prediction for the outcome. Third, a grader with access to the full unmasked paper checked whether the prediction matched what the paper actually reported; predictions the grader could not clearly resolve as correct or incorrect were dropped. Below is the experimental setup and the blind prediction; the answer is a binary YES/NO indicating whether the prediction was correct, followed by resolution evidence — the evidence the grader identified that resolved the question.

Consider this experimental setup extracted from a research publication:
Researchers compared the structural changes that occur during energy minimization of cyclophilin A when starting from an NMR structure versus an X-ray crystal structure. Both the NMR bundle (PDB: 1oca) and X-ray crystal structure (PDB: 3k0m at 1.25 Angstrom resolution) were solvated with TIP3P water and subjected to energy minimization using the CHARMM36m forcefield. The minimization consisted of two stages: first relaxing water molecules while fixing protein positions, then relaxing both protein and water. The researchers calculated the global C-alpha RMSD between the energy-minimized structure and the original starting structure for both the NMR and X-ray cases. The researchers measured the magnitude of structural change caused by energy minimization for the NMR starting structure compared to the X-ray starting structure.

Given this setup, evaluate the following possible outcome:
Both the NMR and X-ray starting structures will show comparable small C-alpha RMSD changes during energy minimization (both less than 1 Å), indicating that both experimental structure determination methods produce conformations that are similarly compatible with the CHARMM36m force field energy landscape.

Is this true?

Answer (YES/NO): NO